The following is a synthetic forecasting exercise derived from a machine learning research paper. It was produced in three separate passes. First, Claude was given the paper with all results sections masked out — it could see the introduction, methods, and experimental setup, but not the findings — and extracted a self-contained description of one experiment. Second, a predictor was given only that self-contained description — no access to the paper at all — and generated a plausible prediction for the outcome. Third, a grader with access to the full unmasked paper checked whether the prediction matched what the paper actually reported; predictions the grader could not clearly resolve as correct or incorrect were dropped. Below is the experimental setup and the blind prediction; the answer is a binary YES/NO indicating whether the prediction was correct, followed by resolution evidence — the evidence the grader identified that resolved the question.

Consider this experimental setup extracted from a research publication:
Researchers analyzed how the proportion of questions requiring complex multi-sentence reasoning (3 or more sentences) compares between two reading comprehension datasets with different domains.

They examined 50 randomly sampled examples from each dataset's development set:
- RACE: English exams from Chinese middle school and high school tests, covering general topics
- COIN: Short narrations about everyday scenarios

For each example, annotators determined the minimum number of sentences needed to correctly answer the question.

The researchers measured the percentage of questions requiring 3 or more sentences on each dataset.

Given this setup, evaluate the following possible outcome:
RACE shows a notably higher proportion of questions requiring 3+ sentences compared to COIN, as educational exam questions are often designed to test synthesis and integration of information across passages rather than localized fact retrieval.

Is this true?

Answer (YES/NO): NO